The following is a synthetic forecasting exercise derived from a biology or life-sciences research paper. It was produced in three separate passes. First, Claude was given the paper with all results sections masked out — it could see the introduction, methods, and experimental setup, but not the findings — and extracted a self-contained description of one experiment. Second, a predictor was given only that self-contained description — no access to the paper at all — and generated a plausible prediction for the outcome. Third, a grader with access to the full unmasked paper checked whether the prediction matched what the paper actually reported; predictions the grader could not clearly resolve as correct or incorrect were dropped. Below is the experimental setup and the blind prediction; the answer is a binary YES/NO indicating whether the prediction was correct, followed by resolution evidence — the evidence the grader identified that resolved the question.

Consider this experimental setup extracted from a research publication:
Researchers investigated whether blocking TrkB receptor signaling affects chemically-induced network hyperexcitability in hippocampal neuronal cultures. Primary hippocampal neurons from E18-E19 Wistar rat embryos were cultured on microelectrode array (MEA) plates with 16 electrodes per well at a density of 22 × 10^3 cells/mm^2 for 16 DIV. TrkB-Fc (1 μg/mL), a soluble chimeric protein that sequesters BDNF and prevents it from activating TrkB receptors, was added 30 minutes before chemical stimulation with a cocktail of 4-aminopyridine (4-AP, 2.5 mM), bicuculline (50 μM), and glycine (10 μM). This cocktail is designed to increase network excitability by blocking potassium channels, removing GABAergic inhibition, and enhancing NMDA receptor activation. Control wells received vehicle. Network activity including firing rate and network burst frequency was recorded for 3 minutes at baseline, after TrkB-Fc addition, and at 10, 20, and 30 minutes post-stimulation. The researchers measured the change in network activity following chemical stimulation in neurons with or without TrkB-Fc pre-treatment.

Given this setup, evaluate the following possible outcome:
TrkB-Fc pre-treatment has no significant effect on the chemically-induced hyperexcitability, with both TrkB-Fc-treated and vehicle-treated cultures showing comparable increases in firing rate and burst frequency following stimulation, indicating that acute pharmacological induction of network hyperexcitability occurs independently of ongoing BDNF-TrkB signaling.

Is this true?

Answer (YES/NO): NO